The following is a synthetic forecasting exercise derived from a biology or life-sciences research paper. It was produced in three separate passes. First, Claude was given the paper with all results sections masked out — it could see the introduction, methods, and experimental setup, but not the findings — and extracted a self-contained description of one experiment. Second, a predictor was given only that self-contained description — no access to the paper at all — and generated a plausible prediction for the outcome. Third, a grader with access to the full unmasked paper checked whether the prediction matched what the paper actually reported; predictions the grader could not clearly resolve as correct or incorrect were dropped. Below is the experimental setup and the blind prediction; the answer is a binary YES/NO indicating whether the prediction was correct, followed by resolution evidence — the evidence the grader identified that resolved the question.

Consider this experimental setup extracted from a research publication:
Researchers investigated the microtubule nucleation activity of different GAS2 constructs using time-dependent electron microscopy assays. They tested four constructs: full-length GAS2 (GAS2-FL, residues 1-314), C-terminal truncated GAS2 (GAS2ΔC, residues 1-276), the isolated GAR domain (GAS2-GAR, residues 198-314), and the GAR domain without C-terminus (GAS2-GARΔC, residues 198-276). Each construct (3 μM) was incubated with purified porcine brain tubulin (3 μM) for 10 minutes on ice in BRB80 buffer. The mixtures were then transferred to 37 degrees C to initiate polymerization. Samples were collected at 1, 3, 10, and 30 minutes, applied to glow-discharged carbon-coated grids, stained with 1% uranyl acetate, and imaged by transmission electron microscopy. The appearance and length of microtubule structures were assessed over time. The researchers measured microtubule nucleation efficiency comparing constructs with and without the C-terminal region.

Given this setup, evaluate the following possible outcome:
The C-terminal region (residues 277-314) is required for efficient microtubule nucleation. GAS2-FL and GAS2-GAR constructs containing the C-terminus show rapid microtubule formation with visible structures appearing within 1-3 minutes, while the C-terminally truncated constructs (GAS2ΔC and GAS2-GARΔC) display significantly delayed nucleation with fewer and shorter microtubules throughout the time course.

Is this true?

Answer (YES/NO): NO